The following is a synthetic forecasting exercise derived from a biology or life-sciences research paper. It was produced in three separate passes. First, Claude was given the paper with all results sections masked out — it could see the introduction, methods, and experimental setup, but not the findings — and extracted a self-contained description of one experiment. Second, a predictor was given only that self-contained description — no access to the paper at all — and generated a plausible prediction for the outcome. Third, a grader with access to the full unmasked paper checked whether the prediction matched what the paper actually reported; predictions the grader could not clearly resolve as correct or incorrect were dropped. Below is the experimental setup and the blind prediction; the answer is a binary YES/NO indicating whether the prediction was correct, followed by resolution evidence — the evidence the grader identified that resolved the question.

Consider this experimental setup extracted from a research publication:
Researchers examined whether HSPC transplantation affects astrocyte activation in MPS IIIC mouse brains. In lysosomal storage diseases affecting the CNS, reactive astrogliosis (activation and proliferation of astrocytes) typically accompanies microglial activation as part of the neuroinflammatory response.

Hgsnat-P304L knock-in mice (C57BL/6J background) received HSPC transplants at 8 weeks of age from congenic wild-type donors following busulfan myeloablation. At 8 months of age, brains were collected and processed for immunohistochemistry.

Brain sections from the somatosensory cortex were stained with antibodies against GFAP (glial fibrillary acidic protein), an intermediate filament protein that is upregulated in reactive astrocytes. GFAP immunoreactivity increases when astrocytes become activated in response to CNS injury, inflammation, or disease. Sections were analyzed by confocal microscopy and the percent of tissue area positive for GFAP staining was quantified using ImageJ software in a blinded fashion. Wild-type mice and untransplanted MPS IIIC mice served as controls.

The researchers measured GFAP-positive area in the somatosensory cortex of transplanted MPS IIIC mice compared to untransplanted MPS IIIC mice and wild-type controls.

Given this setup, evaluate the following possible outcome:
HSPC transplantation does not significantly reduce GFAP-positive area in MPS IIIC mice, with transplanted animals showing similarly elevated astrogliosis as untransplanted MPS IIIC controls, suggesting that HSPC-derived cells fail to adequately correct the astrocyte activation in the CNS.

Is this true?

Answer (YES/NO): YES